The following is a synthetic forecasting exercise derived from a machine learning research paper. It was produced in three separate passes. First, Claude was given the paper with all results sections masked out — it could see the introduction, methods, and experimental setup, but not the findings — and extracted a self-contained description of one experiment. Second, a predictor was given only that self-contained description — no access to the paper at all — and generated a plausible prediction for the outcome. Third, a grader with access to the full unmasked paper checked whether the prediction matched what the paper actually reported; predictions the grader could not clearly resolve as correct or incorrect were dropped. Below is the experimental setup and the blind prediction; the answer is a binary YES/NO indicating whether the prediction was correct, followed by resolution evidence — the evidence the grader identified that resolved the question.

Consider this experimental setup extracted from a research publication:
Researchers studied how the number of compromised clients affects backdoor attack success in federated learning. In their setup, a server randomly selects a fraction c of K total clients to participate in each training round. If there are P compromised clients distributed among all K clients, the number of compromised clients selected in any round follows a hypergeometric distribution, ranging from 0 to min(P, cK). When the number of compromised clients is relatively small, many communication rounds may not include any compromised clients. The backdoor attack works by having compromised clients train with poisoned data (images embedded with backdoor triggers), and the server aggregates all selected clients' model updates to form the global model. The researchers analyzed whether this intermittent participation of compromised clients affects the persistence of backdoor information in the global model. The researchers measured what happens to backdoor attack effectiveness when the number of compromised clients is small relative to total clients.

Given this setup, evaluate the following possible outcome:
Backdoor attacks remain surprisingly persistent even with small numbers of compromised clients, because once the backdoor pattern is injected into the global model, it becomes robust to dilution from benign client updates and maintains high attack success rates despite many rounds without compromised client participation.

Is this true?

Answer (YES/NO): YES